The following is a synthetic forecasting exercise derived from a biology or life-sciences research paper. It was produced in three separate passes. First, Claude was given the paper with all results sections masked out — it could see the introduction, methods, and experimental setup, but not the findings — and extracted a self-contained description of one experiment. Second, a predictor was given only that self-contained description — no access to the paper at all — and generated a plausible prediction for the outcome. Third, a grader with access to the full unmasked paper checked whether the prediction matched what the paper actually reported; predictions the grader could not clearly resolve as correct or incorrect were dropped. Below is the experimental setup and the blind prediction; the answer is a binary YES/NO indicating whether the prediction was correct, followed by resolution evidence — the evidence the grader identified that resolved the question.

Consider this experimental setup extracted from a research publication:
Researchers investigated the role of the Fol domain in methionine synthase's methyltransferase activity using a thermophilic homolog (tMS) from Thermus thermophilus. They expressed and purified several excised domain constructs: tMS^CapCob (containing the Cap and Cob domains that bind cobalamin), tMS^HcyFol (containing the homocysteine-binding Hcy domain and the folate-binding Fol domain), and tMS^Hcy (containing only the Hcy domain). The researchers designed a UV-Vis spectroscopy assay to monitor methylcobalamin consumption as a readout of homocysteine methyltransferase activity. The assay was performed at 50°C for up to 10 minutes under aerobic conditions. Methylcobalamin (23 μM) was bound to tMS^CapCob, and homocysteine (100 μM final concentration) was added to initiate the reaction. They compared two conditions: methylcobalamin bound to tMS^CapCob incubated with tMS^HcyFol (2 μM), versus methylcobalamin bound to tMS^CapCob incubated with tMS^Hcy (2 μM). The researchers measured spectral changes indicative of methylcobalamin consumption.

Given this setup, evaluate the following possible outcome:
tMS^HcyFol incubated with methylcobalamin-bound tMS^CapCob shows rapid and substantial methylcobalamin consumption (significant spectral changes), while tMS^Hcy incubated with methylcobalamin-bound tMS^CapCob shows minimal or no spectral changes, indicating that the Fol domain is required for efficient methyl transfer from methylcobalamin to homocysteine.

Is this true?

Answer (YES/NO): YES